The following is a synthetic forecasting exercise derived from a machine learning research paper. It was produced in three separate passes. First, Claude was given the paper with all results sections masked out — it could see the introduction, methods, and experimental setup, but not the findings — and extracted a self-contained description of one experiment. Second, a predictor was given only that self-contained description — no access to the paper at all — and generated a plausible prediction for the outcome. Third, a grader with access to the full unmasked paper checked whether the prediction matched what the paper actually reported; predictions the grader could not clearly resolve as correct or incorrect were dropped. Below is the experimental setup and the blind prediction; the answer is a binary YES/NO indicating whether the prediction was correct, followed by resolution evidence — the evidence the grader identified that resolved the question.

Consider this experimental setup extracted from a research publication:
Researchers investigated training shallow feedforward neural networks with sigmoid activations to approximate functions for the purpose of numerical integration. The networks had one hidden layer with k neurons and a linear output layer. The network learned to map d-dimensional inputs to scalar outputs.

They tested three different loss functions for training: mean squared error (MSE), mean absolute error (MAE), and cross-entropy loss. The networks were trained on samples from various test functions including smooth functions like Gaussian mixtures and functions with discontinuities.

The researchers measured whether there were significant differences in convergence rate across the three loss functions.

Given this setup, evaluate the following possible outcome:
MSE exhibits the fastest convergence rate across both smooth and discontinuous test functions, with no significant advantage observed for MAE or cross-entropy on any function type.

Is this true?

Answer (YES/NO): NO